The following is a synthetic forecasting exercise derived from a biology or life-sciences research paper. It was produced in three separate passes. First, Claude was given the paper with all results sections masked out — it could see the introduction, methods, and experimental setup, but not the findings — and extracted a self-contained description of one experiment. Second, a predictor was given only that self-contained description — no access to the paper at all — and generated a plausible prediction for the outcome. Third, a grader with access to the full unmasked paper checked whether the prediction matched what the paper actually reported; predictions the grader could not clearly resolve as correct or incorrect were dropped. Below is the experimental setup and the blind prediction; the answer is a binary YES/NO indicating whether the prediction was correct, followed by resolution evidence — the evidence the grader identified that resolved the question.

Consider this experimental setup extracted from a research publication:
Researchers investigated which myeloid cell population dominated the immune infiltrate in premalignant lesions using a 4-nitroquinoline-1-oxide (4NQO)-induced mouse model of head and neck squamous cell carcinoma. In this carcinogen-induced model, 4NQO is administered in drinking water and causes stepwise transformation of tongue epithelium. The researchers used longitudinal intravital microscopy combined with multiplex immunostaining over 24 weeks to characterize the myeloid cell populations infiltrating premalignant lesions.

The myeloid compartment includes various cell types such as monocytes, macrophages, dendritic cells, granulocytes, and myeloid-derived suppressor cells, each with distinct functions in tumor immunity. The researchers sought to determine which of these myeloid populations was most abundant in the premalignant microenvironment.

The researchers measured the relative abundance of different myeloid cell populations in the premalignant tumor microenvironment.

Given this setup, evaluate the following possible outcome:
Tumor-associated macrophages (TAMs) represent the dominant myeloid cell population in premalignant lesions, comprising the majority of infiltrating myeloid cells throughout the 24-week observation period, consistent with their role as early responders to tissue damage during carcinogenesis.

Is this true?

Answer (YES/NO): NO